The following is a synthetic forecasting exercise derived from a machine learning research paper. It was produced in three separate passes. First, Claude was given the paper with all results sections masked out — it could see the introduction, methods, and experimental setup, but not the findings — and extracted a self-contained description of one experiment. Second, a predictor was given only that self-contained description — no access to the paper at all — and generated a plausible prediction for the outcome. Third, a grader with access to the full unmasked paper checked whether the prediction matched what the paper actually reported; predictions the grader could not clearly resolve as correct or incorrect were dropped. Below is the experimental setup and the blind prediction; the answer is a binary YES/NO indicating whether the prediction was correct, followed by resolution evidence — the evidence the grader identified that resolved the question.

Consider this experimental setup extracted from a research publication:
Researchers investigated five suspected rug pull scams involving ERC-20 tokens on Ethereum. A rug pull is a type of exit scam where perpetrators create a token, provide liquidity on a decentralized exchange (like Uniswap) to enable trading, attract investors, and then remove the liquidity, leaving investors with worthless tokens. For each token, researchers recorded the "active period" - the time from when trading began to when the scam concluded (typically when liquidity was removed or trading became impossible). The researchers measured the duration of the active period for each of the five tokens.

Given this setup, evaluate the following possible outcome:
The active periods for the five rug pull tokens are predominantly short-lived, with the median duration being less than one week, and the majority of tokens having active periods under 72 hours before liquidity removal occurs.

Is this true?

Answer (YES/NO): YES